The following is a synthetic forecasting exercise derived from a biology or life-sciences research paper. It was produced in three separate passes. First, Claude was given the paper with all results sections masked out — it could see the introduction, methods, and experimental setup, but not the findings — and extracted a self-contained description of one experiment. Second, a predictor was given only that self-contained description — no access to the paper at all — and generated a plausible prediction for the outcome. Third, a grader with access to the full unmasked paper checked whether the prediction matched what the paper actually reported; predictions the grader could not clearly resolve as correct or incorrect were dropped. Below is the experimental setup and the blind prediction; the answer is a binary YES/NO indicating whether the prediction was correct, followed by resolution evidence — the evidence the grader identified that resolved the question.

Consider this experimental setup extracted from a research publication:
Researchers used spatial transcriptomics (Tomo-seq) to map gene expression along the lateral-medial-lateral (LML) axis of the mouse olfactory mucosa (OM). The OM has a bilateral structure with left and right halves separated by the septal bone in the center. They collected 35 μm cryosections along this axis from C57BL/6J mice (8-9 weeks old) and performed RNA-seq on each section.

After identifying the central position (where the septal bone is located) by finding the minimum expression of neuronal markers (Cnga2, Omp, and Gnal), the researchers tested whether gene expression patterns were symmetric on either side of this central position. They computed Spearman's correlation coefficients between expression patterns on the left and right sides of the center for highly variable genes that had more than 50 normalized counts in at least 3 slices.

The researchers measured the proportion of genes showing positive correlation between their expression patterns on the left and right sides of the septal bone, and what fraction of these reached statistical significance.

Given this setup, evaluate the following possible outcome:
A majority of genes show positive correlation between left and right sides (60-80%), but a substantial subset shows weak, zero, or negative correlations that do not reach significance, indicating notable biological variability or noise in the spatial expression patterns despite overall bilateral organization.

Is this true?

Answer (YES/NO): NO